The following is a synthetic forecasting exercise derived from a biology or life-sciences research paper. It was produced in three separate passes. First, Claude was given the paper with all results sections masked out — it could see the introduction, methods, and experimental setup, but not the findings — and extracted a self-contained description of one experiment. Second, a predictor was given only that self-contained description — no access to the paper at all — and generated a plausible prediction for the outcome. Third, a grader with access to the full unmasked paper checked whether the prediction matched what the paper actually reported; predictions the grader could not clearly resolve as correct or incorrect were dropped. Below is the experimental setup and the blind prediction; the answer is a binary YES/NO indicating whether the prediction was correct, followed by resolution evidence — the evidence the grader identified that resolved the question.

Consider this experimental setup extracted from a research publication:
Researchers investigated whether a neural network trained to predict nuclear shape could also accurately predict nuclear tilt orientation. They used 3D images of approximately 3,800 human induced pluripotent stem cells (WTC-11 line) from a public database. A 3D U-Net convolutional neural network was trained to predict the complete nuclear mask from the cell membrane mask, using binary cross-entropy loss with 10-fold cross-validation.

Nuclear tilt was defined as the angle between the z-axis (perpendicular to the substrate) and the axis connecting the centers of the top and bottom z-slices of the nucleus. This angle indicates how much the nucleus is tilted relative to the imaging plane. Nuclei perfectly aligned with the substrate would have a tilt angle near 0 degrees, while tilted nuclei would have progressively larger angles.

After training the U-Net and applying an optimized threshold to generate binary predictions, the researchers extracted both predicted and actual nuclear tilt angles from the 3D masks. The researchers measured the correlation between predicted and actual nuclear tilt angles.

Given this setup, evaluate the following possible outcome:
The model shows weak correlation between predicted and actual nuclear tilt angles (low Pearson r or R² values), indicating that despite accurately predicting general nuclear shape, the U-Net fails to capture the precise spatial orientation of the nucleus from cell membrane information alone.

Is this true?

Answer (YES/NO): YES